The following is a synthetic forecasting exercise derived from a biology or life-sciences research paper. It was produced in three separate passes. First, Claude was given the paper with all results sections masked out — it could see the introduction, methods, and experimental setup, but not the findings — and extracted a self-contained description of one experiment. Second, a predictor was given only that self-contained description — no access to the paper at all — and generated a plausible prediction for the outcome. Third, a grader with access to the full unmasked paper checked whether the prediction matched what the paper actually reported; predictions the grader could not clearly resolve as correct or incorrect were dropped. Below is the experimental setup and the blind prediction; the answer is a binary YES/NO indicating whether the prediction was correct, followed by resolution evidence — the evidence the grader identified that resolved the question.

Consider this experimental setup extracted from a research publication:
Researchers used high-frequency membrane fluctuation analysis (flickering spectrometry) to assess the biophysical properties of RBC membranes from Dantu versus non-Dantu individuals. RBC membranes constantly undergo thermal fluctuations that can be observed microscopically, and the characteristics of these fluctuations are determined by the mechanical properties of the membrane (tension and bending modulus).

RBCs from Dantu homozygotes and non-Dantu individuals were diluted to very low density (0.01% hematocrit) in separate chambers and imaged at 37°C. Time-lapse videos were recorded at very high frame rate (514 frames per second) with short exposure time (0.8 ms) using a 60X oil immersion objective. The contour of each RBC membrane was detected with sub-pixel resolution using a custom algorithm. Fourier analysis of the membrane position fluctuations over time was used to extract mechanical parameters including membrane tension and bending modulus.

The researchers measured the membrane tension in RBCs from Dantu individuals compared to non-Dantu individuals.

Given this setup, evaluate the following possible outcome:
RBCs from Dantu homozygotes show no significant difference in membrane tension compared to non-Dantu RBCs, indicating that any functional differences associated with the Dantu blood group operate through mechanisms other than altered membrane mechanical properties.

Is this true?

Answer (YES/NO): NO